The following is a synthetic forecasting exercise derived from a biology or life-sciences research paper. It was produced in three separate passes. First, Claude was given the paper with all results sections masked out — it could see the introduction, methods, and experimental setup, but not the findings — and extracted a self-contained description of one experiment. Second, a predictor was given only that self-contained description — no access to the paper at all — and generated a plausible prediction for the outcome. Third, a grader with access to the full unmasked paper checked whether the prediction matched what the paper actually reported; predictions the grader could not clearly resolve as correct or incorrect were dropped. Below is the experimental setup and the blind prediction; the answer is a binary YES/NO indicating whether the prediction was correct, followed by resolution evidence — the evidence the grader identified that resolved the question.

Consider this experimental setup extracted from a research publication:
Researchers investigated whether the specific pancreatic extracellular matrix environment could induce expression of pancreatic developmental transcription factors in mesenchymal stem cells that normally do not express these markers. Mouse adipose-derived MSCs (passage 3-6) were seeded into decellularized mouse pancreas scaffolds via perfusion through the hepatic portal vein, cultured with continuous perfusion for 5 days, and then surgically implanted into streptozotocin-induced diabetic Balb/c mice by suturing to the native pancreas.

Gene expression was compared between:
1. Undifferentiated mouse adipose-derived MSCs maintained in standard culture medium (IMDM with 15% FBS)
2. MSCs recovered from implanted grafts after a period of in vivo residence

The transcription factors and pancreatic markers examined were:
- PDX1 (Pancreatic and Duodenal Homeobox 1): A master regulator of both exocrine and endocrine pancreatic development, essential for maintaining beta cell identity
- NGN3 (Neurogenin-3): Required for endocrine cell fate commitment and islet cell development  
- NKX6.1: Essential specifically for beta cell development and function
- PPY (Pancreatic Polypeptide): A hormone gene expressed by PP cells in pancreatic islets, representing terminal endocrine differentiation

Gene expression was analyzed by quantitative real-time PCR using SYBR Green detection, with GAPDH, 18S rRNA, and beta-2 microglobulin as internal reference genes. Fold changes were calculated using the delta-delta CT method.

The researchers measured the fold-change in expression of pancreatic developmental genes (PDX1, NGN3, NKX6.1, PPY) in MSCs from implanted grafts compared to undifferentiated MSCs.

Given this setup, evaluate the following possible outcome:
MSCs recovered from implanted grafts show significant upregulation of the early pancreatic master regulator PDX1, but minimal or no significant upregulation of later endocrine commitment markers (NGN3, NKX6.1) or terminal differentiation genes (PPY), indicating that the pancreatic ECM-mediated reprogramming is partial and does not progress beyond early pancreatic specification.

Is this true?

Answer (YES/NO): NO